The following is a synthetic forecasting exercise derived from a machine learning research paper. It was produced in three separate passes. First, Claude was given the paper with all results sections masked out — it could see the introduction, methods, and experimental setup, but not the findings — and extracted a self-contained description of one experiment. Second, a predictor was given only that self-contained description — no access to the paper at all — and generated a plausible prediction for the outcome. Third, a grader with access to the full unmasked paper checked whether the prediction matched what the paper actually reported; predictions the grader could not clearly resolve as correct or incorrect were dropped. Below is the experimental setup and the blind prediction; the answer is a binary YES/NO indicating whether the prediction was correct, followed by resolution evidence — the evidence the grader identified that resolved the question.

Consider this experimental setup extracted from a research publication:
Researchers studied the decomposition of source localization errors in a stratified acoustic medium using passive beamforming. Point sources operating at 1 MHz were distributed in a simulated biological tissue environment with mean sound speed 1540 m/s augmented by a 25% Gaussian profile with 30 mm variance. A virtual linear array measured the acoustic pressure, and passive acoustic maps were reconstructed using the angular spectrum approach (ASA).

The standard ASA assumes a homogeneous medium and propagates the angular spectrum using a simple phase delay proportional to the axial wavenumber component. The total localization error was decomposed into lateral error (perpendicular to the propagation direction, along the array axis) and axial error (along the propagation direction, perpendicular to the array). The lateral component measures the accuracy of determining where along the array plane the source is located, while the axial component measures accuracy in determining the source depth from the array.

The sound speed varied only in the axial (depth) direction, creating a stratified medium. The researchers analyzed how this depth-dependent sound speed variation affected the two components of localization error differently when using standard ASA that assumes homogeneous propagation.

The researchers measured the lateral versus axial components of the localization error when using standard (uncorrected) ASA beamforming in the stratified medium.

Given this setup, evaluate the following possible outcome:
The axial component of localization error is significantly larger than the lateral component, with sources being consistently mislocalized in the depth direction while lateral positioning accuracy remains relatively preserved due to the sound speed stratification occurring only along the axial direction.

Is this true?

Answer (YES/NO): YES